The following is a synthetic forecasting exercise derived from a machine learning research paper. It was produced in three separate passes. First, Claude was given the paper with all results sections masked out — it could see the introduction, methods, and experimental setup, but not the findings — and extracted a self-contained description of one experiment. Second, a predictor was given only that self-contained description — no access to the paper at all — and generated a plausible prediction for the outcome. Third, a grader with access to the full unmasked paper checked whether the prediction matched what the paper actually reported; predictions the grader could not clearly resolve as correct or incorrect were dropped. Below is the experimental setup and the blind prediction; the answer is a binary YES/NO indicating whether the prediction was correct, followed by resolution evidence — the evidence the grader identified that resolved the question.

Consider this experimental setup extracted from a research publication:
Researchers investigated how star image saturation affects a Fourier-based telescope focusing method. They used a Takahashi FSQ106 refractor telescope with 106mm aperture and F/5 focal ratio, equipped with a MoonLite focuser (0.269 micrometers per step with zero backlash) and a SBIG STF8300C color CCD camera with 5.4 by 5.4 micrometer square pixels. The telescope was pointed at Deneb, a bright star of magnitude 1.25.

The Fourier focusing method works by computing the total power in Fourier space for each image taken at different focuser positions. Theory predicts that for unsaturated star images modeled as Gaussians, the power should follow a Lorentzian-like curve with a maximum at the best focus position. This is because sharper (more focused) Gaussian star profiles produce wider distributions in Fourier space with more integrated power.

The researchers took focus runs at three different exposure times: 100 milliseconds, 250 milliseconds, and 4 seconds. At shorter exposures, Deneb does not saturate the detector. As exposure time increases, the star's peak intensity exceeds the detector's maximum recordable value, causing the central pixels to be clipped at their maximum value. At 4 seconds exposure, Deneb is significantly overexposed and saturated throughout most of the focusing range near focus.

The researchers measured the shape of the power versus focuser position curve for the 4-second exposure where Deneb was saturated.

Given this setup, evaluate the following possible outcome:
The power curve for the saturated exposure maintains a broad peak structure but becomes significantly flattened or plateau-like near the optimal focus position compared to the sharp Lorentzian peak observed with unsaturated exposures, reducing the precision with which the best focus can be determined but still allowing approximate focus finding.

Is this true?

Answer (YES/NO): NO